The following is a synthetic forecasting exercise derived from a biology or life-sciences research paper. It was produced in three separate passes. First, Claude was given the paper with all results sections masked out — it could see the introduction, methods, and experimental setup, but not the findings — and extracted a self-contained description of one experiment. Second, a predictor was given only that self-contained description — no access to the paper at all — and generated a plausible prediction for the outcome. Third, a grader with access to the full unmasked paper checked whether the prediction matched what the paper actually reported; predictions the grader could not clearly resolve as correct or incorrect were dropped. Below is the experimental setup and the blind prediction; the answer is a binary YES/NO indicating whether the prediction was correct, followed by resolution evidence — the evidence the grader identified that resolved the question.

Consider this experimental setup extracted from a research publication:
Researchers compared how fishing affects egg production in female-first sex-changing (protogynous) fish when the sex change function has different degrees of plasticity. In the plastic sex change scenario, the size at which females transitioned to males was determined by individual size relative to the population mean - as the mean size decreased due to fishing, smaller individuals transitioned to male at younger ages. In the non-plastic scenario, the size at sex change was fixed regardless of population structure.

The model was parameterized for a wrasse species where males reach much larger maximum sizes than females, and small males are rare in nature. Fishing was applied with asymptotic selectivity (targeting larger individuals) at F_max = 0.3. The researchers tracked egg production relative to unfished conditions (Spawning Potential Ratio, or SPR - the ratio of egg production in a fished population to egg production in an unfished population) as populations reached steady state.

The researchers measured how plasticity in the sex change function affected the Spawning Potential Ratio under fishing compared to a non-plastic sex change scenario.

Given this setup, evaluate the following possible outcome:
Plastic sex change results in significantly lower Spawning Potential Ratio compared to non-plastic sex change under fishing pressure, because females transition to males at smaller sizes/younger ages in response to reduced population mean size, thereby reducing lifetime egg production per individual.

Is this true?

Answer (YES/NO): NO